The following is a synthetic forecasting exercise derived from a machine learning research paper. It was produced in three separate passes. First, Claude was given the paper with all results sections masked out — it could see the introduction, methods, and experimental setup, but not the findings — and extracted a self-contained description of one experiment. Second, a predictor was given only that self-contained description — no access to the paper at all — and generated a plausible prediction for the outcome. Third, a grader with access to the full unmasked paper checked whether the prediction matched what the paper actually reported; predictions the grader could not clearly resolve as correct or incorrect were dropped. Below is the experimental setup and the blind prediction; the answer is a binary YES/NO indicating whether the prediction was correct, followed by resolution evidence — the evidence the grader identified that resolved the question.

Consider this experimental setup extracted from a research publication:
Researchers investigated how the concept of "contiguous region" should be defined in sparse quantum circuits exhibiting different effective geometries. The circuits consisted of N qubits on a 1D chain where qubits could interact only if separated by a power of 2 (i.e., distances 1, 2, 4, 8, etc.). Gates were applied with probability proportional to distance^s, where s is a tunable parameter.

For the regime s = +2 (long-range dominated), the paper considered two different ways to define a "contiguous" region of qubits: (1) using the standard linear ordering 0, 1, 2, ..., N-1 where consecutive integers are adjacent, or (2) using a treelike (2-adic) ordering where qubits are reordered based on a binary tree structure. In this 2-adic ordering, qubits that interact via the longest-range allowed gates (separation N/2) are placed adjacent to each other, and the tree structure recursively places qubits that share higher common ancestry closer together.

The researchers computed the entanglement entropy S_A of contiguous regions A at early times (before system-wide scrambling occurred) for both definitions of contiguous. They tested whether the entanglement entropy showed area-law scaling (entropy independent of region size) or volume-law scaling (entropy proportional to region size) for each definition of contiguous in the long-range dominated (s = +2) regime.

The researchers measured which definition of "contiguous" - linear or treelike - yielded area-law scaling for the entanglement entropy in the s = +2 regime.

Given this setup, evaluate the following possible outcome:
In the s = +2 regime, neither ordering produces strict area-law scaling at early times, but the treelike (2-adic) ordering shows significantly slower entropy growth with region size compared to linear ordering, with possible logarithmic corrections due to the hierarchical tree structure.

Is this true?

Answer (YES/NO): NO